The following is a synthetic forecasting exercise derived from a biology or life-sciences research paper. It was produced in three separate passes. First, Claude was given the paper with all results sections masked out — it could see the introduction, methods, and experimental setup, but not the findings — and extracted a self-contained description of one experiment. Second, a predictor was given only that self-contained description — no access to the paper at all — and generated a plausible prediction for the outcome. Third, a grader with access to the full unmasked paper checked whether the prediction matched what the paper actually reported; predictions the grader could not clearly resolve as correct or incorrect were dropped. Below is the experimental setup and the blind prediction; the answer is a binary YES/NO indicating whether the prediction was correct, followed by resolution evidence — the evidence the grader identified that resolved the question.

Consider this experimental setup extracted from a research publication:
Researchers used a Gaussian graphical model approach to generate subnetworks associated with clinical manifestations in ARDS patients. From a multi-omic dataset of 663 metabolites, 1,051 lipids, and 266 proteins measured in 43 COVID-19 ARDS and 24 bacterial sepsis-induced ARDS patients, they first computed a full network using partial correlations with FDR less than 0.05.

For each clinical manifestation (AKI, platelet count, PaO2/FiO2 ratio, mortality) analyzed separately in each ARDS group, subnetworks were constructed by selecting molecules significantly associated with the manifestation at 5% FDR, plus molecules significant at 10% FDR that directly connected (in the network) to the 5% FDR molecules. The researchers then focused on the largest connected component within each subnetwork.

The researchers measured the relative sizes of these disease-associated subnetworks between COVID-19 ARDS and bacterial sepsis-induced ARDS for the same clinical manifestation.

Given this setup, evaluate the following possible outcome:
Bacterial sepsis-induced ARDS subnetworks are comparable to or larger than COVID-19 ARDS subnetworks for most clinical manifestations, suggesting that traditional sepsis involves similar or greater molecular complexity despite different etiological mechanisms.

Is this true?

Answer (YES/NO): NO